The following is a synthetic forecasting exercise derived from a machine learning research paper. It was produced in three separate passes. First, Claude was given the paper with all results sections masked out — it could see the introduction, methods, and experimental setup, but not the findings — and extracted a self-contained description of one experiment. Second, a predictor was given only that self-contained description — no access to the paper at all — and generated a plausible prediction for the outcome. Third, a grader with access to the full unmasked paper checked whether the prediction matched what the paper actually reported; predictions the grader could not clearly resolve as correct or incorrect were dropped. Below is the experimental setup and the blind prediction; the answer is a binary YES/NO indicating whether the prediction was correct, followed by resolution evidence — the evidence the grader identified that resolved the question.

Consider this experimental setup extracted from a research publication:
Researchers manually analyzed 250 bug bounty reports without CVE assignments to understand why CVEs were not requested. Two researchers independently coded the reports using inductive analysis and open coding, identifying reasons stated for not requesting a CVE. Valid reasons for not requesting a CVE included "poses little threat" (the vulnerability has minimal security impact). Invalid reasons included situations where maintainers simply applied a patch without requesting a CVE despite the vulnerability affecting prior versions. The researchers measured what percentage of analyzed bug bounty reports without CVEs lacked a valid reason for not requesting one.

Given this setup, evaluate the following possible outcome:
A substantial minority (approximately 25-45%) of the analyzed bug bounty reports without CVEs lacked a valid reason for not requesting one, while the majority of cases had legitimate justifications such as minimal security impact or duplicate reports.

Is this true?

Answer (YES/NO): NO